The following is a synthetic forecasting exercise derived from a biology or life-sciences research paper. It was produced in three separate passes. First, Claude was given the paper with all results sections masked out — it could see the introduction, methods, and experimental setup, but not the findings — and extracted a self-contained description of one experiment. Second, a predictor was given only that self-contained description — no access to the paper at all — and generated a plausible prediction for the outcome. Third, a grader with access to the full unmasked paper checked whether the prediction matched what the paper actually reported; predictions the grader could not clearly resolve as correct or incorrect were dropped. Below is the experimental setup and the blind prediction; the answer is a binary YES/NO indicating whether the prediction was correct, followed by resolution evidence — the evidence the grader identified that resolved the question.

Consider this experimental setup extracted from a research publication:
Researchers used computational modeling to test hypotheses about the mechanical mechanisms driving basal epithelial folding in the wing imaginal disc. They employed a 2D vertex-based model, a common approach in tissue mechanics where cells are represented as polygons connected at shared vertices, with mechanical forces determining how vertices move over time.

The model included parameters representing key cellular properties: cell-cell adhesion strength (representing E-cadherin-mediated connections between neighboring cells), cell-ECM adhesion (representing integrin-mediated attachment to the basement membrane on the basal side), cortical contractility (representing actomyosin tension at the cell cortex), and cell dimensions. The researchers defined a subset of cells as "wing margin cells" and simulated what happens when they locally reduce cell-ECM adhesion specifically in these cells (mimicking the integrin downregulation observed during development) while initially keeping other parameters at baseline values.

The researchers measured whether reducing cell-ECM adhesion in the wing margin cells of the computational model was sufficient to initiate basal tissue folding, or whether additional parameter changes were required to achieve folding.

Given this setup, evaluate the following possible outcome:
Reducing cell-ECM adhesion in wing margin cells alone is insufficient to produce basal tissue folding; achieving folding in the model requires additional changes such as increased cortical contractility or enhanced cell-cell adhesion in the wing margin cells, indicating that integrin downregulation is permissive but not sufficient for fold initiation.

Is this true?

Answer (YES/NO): YES